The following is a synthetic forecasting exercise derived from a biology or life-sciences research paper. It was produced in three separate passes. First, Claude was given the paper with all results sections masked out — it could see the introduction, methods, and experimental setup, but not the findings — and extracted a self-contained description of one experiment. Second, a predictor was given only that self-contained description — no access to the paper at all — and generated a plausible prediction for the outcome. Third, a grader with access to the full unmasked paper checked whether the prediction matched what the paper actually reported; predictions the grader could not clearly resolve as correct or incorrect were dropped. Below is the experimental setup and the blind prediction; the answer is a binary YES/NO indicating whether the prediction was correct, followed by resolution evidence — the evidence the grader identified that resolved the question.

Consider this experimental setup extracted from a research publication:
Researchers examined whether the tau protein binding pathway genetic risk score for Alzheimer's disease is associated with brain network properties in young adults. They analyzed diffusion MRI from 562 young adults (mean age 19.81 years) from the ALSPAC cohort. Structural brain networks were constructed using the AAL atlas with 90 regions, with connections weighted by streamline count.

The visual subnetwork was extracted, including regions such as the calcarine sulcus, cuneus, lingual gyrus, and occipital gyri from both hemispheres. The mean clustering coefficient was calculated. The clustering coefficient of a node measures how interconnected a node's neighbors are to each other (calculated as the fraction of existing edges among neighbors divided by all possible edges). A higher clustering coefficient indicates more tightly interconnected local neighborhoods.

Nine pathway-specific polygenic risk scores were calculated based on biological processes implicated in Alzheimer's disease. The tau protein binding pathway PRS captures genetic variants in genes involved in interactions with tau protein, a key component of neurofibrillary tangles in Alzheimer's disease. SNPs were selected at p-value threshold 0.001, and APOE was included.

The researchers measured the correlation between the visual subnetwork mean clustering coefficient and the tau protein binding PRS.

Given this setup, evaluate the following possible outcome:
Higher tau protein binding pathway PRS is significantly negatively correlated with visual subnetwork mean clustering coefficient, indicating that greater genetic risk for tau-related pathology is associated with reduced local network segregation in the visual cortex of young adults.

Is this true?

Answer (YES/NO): NO